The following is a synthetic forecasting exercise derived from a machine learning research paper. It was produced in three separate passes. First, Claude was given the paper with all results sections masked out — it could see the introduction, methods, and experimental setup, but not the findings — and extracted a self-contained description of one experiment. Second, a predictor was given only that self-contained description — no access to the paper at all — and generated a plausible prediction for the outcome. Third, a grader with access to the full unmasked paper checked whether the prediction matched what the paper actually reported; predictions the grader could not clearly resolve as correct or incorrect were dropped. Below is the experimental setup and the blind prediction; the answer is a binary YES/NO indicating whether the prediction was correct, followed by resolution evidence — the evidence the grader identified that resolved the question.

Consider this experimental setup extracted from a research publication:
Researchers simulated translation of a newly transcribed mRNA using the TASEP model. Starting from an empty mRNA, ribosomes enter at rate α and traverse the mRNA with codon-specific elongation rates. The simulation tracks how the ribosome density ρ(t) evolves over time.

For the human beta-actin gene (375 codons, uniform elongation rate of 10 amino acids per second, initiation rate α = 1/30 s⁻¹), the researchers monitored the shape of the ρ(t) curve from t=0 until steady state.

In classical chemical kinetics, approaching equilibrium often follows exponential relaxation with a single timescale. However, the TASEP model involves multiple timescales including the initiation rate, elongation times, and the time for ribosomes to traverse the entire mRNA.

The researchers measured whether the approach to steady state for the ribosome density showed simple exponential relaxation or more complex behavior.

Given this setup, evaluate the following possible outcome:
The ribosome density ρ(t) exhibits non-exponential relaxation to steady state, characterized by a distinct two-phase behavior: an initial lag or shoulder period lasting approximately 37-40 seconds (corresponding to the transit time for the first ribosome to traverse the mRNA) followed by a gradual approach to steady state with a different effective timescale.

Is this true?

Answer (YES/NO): NO